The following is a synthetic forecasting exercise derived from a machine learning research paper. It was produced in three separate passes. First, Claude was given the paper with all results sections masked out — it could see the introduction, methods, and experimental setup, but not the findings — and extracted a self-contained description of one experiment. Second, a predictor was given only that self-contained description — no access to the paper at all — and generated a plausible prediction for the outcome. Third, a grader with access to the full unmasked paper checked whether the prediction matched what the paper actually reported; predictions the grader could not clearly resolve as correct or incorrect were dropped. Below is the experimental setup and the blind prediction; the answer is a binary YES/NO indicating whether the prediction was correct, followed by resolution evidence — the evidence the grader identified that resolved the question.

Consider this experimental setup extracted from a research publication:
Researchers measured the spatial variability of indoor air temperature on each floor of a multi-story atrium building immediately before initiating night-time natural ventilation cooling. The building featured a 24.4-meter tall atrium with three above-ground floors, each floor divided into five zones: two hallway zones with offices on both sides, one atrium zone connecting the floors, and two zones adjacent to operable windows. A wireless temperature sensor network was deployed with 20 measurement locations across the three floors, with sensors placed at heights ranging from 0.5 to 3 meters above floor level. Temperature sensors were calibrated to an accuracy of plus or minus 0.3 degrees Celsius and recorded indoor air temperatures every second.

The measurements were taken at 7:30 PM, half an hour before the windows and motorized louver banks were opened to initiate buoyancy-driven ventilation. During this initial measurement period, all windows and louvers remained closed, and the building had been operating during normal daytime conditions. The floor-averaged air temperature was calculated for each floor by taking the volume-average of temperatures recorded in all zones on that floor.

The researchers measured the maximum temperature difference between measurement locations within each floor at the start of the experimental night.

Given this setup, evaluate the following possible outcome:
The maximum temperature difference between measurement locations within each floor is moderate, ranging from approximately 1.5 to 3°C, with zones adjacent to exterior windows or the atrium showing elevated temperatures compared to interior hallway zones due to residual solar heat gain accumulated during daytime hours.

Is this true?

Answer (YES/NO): NO